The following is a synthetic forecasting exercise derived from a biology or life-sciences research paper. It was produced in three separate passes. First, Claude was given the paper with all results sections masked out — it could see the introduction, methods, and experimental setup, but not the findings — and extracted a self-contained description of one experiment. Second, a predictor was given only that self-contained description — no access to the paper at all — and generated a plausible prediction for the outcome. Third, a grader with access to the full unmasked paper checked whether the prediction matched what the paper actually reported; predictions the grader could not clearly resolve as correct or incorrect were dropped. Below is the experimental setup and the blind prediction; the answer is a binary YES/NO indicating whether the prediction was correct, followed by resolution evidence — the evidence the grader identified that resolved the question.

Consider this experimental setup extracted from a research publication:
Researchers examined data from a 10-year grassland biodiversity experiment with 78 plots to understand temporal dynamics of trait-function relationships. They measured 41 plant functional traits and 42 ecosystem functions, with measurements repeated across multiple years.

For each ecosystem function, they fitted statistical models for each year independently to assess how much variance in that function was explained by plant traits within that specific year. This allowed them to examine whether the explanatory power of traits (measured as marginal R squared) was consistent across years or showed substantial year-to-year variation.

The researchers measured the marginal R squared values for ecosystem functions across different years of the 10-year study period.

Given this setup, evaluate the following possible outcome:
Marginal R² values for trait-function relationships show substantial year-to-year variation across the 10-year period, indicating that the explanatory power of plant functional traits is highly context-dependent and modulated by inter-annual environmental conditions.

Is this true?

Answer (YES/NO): YES